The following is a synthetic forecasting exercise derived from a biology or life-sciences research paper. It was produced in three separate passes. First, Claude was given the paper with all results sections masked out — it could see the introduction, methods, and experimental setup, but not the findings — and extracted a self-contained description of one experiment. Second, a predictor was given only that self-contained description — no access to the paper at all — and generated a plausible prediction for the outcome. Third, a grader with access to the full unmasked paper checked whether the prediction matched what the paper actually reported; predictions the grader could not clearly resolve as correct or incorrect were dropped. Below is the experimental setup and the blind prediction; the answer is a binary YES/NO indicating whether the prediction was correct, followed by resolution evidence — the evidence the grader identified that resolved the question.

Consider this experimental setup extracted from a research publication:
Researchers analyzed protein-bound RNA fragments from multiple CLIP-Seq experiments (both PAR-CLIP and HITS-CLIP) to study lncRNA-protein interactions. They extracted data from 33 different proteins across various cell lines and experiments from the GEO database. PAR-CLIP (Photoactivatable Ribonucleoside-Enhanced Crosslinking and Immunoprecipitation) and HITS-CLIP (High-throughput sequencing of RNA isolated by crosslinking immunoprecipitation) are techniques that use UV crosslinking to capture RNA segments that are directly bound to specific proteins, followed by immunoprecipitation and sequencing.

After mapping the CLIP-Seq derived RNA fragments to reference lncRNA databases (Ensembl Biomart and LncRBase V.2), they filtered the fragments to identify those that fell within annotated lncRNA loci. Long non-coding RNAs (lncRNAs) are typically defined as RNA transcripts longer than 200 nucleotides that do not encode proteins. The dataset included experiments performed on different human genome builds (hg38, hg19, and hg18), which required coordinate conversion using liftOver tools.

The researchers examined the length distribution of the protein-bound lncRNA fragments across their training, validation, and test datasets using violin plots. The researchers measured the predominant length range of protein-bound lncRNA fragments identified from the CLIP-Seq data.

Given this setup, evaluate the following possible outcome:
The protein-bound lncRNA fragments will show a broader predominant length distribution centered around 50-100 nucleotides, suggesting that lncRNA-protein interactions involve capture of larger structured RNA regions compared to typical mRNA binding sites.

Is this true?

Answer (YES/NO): NO